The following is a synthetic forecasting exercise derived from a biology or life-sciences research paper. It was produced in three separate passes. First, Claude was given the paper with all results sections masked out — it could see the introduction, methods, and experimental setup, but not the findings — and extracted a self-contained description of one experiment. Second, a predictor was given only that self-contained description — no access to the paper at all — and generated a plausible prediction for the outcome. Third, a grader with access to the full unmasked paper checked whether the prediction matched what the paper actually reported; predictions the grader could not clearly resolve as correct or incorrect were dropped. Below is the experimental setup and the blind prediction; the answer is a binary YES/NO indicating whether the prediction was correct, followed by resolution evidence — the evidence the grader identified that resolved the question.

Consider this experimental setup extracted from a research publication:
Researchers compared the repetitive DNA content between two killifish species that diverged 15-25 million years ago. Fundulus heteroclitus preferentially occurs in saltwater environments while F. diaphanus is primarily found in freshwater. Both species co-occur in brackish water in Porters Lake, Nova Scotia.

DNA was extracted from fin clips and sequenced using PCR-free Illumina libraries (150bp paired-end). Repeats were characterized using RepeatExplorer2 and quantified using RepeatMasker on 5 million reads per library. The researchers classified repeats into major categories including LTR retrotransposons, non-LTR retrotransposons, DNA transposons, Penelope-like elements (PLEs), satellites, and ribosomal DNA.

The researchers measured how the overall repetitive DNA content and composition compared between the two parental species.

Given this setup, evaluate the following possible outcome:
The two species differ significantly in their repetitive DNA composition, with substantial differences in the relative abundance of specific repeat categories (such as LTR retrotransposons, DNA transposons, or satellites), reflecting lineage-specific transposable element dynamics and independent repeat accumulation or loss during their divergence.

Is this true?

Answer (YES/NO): NO